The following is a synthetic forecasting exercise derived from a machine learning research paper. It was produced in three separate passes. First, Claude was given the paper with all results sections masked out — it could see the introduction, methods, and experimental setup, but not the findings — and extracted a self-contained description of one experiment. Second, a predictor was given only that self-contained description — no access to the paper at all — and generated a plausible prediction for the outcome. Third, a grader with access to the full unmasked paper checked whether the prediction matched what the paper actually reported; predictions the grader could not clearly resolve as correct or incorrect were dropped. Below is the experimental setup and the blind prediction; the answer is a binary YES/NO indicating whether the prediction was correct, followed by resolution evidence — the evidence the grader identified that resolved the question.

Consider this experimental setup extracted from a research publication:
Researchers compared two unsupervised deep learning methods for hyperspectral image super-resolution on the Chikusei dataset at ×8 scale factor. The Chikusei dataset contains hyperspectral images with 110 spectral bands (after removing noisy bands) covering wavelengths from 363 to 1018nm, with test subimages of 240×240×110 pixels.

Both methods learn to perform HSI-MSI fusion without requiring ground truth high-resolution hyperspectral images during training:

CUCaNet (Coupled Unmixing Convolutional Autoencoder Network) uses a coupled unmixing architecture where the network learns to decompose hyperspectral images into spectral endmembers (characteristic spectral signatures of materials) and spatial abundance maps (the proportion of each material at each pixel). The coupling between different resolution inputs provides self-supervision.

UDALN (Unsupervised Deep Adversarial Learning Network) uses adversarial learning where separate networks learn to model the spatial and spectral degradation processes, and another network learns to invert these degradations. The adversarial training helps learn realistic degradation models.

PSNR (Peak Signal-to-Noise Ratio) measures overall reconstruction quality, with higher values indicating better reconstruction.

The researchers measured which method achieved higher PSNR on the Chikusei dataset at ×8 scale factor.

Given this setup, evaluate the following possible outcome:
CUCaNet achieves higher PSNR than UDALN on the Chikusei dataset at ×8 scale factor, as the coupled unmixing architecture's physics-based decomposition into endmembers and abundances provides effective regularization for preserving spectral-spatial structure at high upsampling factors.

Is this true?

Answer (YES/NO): YES